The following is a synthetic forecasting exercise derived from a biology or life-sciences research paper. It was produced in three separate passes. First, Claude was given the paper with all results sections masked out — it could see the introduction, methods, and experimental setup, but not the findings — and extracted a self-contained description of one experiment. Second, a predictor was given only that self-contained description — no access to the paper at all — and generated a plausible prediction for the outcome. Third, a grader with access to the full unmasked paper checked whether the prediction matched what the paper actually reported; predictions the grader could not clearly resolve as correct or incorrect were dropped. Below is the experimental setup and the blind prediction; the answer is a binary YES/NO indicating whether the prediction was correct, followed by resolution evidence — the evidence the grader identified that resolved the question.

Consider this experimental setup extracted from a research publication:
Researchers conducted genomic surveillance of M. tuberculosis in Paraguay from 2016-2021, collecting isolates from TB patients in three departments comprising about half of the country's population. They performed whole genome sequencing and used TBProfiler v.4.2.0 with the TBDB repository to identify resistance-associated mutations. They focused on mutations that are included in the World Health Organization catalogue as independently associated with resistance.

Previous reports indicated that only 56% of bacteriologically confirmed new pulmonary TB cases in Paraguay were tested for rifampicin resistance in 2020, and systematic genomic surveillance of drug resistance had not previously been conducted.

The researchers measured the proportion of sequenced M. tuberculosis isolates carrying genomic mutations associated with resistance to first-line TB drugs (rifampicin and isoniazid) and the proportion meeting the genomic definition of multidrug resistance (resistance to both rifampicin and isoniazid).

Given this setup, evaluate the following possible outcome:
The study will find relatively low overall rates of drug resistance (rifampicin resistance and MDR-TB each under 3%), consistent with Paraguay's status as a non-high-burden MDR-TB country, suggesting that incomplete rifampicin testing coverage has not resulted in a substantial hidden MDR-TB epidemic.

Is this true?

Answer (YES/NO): YES